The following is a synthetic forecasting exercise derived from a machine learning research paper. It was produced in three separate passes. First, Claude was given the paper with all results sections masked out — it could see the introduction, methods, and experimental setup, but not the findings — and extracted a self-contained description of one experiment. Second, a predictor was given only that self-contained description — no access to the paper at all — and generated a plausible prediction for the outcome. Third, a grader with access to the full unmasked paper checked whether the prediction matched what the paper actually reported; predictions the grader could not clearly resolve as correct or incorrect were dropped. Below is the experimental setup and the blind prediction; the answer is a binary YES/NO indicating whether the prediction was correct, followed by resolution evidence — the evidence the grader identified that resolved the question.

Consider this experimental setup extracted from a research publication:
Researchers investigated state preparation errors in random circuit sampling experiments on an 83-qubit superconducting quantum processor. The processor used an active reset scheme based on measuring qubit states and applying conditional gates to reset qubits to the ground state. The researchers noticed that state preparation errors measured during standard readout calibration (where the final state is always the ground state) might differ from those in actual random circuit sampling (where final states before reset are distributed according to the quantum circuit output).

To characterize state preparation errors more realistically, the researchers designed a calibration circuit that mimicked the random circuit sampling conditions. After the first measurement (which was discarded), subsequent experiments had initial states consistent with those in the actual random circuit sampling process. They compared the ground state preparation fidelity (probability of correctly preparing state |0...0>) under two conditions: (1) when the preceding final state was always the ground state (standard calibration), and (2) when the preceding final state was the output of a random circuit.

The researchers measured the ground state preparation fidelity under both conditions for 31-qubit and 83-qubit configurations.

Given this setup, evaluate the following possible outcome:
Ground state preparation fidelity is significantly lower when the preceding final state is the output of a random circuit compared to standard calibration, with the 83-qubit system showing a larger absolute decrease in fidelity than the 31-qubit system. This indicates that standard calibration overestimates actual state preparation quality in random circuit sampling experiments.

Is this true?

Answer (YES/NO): NO